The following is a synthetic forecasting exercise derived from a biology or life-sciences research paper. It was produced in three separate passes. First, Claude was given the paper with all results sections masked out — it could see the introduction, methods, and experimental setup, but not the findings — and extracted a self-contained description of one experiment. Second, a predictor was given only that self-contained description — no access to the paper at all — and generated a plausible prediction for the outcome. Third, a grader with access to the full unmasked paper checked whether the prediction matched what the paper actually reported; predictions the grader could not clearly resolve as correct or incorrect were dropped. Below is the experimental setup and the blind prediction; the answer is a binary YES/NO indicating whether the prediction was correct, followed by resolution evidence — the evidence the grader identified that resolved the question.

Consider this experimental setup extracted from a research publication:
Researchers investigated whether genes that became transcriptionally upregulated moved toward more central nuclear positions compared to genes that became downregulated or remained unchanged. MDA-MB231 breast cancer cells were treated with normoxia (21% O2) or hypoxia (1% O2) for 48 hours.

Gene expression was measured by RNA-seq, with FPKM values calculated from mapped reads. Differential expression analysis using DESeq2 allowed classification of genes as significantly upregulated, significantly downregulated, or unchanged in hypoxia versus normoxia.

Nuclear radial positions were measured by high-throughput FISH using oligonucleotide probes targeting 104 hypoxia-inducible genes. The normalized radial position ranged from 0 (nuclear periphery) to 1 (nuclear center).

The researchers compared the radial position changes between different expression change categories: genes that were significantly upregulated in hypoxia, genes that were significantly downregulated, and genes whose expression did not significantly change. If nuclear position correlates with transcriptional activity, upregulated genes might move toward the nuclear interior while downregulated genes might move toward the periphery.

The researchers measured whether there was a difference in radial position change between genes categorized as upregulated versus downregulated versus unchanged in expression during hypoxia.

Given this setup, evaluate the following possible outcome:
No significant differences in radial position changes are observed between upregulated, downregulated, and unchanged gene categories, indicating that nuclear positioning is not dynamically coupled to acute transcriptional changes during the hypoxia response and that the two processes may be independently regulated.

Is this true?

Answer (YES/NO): YES